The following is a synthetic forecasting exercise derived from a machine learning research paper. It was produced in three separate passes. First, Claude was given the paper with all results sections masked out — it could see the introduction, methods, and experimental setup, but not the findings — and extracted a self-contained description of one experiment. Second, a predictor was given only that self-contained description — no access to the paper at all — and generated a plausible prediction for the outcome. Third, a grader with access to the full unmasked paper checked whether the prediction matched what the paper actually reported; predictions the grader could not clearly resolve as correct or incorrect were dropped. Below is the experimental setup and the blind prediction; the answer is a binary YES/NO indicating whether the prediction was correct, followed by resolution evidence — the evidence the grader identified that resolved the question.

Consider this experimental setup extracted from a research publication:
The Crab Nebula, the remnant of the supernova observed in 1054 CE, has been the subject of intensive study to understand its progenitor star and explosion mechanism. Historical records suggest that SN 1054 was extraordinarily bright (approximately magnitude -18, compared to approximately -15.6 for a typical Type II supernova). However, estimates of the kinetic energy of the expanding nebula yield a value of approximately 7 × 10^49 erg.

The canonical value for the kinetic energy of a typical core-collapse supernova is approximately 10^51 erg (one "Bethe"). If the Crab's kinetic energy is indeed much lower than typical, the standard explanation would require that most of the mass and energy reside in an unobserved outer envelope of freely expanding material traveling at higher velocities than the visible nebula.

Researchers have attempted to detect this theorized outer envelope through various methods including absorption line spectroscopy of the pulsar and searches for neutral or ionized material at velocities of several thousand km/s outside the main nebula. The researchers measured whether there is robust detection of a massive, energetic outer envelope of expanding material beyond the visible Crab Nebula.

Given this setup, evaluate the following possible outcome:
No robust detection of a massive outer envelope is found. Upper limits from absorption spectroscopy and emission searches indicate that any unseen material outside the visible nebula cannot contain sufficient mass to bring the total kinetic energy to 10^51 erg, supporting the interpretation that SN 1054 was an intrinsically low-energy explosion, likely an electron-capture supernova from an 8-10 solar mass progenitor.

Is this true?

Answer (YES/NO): NO